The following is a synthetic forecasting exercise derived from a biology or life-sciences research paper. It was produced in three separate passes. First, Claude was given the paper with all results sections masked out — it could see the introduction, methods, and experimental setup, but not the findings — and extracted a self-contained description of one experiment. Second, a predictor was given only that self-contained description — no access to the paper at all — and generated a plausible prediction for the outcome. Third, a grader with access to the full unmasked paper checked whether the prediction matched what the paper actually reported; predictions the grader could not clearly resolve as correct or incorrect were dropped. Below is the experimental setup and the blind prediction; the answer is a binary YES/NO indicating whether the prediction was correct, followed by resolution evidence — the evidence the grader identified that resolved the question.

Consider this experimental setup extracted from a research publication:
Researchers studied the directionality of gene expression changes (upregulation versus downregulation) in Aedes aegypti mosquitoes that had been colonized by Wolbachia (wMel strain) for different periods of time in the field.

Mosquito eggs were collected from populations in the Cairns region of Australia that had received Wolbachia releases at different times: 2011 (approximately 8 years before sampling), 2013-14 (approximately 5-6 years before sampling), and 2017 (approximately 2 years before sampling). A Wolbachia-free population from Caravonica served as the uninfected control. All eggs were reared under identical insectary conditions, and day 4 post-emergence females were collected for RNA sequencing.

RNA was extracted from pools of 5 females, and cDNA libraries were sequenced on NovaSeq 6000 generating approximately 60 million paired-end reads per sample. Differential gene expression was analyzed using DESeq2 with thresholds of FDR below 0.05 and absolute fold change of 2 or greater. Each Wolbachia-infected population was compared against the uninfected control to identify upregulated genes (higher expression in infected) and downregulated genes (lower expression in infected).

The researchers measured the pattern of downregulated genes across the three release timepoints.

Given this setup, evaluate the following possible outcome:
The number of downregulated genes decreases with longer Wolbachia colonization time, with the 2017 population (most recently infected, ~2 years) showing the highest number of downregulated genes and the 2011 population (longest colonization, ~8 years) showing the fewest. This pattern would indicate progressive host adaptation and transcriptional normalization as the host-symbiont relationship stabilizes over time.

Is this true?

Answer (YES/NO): YES